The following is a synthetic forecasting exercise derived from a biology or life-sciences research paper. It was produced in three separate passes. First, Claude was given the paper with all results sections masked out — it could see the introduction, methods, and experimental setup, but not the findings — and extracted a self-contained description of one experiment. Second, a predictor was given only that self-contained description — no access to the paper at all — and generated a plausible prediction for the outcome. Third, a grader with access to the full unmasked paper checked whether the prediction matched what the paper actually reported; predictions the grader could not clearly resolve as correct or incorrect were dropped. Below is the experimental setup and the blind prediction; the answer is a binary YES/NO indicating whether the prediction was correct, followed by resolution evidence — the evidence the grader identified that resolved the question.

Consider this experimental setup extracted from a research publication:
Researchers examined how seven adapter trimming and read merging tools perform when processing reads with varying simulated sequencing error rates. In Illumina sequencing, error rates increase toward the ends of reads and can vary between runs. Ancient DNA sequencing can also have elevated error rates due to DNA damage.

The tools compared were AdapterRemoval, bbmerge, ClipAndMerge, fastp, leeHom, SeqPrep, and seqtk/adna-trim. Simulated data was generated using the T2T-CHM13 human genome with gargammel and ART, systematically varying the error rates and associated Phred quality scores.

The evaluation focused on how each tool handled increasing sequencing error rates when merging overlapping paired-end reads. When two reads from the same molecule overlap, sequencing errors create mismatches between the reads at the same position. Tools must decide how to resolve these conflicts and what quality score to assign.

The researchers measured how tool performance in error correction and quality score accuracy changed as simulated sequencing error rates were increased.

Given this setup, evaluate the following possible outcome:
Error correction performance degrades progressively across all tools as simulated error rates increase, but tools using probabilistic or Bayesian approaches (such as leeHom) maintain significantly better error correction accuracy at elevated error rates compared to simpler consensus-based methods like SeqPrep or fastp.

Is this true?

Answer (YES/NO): NO